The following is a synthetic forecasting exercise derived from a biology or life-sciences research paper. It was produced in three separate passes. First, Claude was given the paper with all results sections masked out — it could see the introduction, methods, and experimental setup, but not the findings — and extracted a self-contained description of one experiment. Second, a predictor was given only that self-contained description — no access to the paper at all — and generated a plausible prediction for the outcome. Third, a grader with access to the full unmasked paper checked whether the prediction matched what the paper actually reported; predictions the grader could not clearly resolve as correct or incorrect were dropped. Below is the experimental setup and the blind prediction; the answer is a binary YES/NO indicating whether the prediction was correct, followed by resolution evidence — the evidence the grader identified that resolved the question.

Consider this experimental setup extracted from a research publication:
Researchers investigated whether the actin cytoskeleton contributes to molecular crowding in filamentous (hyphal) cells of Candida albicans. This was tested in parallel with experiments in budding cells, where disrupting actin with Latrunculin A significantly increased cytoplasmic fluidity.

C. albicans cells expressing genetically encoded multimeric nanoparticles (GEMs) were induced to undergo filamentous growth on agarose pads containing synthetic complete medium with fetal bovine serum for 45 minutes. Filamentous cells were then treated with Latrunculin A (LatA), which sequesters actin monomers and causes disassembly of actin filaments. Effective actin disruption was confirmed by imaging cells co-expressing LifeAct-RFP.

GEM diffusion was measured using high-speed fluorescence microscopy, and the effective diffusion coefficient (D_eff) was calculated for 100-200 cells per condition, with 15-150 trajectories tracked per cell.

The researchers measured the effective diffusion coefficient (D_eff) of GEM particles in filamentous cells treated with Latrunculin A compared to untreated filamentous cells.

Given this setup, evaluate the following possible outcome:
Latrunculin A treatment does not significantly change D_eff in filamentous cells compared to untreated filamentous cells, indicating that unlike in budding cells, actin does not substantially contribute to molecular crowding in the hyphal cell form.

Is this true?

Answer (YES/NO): YES